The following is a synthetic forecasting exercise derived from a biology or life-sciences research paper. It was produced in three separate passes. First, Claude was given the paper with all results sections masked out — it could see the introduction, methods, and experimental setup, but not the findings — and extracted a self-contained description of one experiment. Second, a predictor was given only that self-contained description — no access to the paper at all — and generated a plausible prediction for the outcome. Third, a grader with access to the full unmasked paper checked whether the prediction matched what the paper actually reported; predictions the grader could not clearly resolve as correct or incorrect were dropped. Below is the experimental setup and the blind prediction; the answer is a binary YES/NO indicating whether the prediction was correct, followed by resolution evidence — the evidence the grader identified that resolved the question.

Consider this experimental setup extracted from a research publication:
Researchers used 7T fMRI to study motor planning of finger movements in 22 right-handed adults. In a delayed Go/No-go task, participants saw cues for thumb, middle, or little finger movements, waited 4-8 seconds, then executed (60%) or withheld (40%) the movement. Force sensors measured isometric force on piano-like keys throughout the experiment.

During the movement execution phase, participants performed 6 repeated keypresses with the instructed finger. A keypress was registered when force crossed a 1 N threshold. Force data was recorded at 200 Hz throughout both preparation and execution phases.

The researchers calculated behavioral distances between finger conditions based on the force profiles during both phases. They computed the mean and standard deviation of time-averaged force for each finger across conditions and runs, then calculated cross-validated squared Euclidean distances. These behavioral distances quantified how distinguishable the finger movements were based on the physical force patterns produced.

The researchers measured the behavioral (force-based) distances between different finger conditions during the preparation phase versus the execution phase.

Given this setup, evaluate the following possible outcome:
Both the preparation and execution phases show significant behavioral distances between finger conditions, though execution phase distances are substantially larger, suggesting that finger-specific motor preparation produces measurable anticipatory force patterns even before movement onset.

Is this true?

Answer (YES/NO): NO